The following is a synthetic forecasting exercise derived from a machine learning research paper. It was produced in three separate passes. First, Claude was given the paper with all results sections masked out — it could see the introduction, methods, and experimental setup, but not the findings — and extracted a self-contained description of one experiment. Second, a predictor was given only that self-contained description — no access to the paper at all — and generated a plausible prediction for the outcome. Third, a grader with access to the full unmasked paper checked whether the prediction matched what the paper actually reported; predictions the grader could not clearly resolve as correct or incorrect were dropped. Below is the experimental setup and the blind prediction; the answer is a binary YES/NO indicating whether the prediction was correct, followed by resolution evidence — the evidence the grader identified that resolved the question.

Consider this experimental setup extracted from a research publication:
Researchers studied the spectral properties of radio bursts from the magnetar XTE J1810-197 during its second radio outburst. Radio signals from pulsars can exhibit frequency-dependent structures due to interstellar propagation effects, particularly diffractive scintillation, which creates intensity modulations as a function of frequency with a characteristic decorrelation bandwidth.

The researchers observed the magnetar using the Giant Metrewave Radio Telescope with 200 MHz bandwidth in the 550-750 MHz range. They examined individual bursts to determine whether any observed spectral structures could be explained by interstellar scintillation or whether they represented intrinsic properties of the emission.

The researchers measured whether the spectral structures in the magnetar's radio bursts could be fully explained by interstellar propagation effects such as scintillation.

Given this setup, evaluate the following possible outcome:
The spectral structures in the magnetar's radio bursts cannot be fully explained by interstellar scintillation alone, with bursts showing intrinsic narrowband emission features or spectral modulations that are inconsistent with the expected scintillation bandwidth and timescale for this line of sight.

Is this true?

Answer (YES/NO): YES